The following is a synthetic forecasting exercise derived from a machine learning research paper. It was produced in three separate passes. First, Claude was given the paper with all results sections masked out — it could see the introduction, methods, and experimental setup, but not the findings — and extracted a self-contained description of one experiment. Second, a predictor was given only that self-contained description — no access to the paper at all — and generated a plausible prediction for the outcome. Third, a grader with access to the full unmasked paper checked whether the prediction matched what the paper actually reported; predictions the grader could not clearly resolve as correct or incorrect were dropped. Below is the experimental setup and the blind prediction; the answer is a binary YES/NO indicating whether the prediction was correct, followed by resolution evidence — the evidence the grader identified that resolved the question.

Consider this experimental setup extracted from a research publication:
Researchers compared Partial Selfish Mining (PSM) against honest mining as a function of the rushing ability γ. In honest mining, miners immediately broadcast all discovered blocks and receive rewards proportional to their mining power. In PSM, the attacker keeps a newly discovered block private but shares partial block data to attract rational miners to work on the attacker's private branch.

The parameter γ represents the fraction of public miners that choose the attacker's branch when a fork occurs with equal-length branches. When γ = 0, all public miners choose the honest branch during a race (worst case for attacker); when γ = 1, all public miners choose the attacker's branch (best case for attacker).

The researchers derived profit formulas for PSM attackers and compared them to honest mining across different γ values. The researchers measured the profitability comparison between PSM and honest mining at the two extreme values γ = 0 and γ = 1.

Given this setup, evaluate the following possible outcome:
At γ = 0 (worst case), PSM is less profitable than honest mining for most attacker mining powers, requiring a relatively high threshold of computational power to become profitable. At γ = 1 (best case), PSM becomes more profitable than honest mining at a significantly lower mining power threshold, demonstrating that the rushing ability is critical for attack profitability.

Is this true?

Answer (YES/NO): YES